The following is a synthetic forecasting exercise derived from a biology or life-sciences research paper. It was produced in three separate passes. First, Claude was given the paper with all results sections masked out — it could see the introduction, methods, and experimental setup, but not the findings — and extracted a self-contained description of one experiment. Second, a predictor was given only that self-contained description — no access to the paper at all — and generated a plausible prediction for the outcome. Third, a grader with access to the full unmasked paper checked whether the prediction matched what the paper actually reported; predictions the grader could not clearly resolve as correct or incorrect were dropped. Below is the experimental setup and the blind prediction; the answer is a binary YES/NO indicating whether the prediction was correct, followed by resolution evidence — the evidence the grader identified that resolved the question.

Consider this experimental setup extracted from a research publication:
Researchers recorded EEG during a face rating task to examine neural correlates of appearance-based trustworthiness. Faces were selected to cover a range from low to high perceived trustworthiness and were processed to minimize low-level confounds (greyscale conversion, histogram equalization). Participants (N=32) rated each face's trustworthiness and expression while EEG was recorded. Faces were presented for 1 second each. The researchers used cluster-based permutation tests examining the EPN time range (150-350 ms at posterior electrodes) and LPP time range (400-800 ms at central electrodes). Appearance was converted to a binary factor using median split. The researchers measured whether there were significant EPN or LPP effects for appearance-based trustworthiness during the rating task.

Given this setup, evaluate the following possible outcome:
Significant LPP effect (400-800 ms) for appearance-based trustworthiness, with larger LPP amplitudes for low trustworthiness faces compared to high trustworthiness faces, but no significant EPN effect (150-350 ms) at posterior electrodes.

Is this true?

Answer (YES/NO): NO